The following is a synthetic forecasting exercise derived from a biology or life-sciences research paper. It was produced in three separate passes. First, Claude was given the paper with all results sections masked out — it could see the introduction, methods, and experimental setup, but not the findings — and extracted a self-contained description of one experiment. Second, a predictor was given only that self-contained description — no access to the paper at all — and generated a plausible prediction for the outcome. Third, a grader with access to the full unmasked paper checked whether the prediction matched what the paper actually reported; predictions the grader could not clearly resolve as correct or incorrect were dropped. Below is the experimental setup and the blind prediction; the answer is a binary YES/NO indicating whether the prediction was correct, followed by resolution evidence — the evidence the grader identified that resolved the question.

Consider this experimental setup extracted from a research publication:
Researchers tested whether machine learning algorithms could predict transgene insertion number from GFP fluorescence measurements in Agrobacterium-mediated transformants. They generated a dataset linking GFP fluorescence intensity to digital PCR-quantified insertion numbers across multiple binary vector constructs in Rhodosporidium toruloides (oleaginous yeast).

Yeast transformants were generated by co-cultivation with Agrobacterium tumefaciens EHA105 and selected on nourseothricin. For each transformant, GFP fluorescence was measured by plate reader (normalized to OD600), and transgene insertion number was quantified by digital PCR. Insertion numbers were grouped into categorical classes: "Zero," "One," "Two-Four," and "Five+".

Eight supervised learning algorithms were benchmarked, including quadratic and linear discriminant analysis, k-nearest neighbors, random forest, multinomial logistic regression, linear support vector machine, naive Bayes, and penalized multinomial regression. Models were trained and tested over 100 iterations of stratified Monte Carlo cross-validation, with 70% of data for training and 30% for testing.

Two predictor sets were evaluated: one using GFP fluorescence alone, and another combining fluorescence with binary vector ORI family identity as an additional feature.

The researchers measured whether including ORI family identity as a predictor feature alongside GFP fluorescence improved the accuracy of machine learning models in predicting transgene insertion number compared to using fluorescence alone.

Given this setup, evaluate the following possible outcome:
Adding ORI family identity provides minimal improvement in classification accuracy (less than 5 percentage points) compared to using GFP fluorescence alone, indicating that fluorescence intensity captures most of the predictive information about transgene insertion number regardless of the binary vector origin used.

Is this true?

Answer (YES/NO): YES